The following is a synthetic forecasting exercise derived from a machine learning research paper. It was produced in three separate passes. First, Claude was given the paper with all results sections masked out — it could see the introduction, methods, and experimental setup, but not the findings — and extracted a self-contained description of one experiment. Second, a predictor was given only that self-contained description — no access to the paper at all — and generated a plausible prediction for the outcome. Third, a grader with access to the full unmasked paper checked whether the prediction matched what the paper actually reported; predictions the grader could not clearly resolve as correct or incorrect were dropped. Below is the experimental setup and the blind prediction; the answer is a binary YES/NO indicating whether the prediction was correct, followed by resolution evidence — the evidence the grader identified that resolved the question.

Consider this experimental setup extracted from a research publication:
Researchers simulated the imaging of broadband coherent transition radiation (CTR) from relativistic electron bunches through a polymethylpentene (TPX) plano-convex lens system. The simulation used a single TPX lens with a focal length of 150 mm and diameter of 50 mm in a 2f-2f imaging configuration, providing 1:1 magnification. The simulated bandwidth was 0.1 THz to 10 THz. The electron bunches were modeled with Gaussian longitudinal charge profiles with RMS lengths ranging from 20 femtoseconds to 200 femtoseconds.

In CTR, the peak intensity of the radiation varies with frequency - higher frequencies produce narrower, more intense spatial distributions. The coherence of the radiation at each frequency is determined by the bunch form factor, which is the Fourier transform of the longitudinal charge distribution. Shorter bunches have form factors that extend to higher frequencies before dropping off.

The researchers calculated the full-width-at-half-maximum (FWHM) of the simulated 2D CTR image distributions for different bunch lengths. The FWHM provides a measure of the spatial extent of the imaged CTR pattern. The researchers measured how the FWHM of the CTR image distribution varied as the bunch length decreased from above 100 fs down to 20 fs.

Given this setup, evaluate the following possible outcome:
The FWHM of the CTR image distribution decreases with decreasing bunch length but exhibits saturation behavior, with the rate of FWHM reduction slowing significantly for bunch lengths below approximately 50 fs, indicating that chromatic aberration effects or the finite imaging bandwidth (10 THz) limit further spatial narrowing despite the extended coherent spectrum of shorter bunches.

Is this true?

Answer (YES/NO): NO